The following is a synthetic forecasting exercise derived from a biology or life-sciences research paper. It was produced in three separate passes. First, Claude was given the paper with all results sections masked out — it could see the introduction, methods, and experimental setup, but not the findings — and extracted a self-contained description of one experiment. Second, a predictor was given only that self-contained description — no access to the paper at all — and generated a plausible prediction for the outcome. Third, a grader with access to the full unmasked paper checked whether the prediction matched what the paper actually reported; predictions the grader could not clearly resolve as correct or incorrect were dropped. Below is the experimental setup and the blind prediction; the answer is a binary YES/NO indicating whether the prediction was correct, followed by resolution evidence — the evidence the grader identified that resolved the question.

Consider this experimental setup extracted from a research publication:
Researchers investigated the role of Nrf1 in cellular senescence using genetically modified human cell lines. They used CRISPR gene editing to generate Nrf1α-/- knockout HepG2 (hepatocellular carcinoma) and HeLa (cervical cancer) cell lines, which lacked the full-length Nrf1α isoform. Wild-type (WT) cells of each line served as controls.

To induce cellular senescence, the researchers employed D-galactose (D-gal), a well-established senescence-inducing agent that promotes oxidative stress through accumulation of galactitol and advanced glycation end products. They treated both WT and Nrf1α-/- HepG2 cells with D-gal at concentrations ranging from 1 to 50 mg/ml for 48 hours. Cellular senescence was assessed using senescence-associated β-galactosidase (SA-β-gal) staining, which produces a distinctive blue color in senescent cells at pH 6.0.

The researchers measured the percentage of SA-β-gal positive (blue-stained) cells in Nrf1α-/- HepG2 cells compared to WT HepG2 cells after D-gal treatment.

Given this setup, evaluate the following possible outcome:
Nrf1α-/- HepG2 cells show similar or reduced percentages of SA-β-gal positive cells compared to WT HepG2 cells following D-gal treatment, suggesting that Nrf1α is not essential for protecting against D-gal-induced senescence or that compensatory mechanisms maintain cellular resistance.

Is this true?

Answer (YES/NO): NO